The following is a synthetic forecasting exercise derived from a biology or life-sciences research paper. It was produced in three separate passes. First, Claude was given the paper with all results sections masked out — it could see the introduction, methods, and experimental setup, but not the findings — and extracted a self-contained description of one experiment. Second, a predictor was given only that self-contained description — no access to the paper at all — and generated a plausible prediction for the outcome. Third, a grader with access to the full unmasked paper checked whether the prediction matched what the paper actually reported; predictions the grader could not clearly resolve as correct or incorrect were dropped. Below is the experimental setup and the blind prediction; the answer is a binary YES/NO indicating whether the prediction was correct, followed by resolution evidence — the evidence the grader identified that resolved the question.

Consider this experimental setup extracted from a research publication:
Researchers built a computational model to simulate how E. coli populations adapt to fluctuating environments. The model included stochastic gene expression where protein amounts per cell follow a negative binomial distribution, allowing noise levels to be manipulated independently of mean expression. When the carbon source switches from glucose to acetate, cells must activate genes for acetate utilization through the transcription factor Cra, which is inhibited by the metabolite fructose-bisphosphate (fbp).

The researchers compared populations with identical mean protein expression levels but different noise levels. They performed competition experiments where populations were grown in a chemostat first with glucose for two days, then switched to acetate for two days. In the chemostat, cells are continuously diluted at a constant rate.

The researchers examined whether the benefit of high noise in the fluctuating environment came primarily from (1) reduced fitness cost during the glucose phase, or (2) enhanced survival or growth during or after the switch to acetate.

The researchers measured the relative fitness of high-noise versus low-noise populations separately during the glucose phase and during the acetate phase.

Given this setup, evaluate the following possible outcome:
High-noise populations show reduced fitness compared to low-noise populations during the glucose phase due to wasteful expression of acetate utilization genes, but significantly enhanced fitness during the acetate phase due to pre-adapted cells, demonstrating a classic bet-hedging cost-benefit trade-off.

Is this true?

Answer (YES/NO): NO